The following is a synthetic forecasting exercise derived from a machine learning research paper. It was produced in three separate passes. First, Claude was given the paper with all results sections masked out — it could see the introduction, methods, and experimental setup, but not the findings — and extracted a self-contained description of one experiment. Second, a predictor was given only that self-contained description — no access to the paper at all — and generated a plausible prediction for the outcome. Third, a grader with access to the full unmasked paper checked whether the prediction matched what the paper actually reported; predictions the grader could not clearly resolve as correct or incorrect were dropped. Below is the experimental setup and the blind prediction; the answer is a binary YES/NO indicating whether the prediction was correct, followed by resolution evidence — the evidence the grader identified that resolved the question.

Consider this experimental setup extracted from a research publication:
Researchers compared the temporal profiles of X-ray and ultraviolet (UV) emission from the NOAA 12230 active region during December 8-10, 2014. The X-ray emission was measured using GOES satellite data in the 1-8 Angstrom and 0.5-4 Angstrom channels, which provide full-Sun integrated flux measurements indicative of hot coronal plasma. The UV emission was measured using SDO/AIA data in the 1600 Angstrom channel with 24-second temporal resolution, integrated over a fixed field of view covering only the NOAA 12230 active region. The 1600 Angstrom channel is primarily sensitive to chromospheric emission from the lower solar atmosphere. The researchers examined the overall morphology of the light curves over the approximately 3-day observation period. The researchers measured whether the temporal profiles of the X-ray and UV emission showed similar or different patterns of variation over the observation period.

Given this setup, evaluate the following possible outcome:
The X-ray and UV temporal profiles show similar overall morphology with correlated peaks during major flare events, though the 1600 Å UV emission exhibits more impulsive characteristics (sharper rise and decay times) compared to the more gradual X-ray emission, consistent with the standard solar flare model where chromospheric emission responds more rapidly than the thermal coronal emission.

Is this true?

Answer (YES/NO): NO